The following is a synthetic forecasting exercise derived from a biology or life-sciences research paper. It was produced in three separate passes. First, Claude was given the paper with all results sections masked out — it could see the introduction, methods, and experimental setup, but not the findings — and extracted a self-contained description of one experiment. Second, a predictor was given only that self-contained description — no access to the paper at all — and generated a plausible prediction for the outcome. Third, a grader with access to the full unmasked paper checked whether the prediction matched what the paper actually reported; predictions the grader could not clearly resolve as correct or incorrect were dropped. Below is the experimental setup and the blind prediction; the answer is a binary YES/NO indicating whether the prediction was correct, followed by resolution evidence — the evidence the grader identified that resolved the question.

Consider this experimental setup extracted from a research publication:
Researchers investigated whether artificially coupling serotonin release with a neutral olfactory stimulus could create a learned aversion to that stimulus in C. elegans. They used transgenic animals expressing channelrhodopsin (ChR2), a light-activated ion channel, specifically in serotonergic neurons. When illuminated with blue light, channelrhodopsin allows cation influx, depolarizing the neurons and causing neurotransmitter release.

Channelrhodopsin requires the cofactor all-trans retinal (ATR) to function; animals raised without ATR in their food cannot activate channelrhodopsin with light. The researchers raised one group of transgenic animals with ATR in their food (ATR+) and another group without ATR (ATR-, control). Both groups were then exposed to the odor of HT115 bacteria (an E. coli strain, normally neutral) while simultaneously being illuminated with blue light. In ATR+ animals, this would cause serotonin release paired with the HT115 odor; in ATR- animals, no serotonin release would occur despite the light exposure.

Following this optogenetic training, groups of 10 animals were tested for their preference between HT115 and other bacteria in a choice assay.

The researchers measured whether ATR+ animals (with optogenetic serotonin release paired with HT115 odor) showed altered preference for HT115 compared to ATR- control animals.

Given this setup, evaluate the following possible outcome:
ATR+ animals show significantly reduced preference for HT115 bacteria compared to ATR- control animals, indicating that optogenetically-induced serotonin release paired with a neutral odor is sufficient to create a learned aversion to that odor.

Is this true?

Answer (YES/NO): YES